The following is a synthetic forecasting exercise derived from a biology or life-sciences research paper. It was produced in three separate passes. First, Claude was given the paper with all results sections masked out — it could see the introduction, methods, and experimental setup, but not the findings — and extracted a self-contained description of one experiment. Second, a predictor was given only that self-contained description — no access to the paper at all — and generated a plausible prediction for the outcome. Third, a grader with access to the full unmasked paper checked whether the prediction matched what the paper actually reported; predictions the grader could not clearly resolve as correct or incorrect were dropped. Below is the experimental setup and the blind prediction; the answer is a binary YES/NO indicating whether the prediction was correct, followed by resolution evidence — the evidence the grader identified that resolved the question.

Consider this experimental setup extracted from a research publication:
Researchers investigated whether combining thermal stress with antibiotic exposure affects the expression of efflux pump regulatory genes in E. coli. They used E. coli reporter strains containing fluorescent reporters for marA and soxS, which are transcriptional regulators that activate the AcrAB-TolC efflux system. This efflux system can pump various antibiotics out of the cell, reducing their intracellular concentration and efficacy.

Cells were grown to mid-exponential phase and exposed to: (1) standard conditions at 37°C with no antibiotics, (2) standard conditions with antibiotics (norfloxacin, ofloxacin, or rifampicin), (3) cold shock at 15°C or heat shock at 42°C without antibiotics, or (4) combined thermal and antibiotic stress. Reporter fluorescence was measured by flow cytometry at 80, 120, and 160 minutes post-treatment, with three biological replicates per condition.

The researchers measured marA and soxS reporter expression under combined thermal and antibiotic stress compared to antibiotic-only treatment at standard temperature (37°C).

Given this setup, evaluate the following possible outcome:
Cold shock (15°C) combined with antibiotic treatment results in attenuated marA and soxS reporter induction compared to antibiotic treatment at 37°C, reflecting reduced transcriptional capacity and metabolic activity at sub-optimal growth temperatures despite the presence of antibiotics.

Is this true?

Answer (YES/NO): NO